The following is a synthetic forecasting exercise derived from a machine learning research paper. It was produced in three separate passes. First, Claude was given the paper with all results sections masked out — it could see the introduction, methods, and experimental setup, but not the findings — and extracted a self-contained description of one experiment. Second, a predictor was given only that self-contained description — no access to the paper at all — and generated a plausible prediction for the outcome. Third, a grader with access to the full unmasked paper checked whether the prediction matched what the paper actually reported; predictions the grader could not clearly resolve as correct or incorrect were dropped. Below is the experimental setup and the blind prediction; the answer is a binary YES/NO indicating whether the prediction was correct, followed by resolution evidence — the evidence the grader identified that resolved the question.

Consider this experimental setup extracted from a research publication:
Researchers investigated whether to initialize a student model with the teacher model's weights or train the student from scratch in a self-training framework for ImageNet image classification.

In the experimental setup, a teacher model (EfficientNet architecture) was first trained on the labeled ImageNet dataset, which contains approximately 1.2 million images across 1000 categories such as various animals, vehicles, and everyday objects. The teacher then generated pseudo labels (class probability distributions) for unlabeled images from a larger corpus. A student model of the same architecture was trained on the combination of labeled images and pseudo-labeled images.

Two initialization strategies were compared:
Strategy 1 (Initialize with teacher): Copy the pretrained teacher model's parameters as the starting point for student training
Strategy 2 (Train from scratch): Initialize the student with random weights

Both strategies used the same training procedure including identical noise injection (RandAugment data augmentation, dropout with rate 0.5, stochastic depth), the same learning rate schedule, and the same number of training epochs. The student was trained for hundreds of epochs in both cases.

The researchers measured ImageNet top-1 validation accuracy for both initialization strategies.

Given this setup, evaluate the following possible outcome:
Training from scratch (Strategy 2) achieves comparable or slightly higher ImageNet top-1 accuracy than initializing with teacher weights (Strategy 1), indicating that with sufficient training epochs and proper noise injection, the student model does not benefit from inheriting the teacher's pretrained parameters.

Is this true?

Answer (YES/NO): YES